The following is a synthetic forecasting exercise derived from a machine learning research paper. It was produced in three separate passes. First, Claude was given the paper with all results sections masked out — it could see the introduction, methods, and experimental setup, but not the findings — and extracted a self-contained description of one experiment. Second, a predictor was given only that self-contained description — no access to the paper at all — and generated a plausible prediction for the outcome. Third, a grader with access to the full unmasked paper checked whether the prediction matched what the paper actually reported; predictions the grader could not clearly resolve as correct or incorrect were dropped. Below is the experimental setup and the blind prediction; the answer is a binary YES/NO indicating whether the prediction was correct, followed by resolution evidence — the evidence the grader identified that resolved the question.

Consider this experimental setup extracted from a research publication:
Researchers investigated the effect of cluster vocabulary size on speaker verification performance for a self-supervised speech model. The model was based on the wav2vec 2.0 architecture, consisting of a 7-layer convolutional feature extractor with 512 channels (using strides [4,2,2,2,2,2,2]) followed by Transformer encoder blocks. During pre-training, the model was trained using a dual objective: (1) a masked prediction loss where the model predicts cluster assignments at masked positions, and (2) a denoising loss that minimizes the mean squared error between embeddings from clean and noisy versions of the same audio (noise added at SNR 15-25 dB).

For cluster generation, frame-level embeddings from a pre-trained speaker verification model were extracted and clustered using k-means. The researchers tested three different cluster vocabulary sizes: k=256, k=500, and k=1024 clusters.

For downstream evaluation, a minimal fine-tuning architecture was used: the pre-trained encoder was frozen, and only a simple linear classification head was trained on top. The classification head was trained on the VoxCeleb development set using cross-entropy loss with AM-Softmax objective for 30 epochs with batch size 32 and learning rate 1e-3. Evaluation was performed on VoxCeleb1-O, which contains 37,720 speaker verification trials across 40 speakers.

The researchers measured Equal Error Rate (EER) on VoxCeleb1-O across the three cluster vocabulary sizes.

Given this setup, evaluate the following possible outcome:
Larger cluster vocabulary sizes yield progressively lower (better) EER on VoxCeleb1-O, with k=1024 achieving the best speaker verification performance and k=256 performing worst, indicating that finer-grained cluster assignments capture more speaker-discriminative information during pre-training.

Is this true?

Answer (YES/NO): NO